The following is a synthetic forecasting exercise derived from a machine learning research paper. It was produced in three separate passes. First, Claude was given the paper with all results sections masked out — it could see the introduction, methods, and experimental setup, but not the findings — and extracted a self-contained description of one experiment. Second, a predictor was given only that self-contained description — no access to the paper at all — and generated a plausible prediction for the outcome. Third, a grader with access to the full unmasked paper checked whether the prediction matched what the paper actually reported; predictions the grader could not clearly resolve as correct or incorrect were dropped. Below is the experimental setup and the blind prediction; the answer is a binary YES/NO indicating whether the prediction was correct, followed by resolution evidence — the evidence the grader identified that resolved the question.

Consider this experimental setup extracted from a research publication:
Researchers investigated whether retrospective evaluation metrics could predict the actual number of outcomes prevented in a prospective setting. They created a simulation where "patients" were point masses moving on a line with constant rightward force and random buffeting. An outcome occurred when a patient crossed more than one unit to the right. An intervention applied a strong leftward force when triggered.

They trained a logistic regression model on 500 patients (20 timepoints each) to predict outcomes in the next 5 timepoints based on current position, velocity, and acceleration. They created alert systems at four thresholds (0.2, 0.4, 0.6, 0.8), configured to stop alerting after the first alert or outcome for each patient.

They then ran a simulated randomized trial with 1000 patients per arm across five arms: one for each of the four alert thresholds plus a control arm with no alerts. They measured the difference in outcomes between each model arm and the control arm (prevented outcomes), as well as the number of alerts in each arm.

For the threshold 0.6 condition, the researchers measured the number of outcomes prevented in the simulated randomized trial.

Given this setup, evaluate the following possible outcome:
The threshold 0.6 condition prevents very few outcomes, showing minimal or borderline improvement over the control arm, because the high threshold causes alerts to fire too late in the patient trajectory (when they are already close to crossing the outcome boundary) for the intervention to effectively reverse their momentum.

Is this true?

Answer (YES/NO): NO